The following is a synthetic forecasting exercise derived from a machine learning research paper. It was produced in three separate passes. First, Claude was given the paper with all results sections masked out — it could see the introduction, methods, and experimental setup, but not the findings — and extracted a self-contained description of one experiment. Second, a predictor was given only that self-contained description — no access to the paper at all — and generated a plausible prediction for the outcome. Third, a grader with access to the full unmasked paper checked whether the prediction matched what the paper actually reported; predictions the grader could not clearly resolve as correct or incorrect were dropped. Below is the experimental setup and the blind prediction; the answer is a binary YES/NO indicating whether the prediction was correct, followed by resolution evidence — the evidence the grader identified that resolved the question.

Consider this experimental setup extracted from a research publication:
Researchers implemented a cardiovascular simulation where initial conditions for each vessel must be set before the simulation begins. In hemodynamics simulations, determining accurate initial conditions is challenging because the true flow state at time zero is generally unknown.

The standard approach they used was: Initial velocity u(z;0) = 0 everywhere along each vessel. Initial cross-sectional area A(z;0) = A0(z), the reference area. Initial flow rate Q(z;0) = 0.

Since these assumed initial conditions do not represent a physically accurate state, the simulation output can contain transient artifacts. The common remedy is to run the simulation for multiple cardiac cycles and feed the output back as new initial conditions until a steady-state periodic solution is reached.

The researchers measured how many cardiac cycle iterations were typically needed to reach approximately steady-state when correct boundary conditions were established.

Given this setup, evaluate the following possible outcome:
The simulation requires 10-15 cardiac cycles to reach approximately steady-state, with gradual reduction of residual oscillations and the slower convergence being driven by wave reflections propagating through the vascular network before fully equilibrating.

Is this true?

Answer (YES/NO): NO